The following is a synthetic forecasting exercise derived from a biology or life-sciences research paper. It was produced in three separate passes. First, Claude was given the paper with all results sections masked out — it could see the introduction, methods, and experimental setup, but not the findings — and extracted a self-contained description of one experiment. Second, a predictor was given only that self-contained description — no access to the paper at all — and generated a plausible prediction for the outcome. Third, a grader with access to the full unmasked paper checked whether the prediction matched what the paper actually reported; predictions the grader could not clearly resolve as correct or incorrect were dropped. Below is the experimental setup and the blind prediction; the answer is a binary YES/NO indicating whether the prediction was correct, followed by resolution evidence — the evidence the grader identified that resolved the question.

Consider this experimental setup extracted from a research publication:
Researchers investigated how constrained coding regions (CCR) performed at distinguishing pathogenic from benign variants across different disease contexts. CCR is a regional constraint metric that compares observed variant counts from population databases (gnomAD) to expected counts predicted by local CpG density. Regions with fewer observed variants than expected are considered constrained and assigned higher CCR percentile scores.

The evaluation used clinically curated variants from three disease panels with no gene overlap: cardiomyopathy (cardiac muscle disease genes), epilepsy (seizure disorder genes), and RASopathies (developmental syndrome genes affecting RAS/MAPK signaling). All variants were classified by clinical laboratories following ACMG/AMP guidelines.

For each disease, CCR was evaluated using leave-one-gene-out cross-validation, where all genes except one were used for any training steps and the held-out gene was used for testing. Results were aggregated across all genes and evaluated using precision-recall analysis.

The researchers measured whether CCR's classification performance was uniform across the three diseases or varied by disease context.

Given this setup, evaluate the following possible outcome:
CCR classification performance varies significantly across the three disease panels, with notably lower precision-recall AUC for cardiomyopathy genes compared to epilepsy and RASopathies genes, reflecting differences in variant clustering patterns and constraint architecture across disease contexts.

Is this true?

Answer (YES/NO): NO